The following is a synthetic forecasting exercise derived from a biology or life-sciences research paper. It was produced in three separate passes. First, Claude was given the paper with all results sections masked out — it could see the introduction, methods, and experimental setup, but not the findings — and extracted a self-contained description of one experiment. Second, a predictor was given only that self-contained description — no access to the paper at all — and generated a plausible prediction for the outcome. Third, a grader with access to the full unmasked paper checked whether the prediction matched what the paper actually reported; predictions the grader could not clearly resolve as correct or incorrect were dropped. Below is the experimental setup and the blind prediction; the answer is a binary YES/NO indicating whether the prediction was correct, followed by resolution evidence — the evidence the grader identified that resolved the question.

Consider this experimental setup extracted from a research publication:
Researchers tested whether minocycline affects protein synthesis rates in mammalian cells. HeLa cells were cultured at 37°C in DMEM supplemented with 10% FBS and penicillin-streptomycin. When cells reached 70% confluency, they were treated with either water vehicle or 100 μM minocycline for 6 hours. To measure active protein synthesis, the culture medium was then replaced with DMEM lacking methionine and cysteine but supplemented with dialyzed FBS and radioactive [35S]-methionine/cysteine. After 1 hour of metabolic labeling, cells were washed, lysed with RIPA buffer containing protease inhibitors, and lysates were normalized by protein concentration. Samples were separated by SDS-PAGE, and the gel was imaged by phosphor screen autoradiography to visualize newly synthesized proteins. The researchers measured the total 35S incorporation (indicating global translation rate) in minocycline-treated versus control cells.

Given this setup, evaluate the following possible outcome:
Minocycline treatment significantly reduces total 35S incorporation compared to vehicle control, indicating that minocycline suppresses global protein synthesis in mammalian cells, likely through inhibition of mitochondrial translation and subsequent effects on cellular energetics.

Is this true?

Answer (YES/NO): NO